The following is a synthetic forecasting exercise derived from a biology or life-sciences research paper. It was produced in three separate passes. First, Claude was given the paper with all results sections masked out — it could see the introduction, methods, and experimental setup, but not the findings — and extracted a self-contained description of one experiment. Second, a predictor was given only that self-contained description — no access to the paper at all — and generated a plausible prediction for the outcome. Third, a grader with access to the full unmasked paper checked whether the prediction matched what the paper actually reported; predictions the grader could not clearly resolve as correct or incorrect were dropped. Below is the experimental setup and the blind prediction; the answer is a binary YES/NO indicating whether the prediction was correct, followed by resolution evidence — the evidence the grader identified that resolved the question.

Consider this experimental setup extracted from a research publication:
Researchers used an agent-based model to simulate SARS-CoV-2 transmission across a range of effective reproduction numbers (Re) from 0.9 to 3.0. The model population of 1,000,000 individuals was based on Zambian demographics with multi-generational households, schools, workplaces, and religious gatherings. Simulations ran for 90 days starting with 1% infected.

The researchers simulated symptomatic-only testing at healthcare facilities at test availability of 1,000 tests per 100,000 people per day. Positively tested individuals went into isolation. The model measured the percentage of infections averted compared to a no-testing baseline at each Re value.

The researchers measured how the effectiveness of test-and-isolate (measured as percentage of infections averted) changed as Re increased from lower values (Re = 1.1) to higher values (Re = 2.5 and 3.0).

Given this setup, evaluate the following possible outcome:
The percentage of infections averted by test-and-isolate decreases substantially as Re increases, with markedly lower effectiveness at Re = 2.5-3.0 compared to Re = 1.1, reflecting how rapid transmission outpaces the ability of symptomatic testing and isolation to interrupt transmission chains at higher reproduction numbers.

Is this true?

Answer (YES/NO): YES